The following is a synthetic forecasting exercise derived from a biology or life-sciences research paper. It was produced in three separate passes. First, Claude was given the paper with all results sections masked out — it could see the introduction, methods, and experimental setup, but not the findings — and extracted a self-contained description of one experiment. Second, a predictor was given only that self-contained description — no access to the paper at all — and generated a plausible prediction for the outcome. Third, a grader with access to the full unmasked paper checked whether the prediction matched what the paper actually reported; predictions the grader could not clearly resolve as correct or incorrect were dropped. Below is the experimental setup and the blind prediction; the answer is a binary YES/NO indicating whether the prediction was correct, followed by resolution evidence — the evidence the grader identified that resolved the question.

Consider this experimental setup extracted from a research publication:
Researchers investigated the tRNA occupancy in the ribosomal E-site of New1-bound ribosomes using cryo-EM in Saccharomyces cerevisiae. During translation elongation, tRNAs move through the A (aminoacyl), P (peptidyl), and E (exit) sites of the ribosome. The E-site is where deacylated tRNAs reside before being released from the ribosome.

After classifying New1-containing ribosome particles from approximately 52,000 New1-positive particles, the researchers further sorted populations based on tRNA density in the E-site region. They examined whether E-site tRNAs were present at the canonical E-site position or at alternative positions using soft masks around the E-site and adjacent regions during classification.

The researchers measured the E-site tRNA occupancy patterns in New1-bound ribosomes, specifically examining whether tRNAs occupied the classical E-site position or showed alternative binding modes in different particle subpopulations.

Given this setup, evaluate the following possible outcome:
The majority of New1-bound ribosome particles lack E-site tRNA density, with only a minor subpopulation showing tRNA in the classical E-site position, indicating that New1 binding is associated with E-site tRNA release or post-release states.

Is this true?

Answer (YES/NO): NO